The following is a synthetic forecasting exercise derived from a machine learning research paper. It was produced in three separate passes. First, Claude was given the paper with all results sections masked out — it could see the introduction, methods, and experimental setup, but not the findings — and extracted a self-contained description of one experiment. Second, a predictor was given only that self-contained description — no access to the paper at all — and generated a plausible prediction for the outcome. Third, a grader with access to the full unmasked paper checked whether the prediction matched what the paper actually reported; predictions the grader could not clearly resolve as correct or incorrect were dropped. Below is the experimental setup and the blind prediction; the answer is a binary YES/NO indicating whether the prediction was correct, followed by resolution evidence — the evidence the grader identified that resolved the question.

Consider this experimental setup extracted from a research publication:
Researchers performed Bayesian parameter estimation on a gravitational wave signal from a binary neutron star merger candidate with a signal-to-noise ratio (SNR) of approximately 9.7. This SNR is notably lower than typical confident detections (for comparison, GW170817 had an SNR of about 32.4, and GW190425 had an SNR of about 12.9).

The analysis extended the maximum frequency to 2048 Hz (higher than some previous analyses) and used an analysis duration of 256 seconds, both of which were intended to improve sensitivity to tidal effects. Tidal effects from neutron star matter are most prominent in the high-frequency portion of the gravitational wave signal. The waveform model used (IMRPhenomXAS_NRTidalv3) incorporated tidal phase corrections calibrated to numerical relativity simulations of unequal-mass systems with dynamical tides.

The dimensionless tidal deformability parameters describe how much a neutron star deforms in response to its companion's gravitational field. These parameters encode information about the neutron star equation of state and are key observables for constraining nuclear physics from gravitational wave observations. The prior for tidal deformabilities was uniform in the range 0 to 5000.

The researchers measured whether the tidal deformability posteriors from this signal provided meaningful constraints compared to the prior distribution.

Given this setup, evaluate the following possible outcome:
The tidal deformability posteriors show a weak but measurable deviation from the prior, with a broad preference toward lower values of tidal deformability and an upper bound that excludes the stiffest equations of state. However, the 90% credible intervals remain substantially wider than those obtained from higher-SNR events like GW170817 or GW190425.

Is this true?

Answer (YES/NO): NO